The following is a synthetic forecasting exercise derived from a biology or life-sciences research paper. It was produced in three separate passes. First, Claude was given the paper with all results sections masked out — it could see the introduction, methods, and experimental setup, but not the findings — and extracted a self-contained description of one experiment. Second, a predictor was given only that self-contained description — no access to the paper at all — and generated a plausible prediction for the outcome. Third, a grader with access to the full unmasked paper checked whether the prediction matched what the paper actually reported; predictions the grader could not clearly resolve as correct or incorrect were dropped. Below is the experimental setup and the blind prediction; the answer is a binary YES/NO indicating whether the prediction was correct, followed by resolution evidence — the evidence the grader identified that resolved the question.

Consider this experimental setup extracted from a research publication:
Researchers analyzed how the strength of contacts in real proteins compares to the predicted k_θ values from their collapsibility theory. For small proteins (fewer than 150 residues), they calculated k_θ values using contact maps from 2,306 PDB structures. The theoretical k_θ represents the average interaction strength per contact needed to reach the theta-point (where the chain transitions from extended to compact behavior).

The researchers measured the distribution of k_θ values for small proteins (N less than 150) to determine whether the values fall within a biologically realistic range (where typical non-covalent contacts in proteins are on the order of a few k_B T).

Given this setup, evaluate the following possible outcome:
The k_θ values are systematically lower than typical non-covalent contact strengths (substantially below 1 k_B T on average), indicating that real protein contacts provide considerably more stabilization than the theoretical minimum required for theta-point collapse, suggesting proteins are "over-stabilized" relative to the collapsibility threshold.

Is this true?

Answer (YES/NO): NO